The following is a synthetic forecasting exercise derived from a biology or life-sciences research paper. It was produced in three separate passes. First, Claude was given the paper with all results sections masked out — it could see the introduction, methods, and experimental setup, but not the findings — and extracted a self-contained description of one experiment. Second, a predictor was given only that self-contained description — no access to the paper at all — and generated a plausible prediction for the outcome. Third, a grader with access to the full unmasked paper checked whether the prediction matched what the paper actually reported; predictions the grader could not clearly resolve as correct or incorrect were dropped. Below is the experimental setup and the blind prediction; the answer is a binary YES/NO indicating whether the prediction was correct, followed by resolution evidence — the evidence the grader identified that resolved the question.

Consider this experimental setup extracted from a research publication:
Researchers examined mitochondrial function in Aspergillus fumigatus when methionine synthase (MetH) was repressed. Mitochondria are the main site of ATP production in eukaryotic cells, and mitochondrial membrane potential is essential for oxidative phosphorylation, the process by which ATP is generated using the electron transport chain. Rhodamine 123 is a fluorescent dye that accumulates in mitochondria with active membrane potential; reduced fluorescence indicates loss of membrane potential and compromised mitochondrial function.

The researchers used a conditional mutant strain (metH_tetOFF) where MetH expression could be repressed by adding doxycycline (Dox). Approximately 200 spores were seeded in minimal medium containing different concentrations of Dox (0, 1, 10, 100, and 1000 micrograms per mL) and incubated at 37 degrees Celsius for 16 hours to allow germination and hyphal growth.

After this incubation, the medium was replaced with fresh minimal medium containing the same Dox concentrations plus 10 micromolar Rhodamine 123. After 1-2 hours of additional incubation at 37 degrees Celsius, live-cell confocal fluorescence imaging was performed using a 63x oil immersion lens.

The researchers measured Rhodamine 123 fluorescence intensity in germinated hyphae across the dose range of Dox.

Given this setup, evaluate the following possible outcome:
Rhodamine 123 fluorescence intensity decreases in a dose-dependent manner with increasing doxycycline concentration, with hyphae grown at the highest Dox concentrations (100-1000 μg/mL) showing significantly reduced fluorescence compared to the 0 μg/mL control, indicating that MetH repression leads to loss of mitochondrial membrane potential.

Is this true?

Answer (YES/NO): NO